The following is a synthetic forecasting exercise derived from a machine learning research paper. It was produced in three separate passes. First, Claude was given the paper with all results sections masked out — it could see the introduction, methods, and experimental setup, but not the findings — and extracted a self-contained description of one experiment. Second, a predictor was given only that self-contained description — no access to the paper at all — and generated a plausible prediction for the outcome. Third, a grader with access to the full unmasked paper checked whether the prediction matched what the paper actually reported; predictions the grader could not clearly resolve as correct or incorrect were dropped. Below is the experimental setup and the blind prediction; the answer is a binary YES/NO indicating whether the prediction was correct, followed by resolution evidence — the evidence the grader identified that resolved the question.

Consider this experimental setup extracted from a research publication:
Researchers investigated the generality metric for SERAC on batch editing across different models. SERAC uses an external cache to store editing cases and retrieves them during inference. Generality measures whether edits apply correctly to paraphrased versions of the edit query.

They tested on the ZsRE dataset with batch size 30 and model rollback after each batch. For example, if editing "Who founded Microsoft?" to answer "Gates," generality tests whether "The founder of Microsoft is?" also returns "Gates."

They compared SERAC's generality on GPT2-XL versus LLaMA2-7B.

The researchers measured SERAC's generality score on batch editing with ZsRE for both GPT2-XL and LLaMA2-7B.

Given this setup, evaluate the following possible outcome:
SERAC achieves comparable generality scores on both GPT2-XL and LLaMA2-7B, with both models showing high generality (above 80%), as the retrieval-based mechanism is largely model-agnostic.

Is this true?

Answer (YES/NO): NO